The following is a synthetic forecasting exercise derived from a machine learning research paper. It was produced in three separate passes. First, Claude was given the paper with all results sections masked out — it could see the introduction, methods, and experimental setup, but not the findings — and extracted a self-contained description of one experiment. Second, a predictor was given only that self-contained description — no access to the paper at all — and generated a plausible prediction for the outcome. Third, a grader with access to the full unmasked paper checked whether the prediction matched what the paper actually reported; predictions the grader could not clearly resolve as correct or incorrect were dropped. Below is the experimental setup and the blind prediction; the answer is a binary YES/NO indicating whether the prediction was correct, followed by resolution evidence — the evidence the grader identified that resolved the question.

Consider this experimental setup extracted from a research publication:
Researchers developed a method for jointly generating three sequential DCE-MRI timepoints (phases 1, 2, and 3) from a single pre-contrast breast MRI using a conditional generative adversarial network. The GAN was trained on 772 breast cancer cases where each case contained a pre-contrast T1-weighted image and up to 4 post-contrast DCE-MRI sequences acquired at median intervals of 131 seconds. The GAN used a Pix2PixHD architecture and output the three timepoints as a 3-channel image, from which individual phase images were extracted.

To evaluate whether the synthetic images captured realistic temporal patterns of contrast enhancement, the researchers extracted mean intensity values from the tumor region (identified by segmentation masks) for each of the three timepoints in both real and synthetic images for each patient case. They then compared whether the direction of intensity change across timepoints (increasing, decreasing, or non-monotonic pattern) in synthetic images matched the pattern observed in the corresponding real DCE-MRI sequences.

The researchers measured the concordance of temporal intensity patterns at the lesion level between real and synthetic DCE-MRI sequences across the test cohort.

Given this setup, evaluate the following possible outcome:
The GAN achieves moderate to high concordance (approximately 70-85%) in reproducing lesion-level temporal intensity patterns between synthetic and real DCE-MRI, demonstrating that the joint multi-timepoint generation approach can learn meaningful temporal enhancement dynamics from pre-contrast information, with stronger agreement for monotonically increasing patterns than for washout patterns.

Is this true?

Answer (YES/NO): NO